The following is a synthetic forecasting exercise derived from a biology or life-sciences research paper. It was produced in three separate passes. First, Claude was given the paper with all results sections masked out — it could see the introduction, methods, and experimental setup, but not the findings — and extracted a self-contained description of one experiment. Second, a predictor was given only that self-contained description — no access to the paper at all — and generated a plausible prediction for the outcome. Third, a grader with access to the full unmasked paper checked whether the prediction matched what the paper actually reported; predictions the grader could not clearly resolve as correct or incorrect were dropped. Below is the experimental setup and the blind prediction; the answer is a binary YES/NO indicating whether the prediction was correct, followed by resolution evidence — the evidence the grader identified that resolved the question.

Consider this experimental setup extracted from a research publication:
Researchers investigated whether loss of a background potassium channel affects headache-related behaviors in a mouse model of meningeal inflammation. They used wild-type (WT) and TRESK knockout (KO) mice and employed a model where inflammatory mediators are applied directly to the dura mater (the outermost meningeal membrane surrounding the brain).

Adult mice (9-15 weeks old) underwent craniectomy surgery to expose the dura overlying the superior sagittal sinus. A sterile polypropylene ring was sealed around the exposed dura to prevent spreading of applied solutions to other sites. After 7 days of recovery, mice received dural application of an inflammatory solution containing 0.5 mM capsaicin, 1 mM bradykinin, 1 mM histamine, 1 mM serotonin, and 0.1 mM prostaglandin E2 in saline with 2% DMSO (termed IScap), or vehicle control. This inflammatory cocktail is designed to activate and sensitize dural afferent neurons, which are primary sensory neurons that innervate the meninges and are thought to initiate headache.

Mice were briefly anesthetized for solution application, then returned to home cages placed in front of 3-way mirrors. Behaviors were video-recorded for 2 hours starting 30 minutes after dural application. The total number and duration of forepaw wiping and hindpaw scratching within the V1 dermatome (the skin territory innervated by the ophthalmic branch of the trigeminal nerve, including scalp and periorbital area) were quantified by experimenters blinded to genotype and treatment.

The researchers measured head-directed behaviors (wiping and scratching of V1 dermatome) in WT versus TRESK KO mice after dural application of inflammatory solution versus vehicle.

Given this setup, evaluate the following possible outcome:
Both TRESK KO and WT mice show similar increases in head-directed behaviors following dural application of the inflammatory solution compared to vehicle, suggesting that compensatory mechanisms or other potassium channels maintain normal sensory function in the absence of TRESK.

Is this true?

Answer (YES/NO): NO